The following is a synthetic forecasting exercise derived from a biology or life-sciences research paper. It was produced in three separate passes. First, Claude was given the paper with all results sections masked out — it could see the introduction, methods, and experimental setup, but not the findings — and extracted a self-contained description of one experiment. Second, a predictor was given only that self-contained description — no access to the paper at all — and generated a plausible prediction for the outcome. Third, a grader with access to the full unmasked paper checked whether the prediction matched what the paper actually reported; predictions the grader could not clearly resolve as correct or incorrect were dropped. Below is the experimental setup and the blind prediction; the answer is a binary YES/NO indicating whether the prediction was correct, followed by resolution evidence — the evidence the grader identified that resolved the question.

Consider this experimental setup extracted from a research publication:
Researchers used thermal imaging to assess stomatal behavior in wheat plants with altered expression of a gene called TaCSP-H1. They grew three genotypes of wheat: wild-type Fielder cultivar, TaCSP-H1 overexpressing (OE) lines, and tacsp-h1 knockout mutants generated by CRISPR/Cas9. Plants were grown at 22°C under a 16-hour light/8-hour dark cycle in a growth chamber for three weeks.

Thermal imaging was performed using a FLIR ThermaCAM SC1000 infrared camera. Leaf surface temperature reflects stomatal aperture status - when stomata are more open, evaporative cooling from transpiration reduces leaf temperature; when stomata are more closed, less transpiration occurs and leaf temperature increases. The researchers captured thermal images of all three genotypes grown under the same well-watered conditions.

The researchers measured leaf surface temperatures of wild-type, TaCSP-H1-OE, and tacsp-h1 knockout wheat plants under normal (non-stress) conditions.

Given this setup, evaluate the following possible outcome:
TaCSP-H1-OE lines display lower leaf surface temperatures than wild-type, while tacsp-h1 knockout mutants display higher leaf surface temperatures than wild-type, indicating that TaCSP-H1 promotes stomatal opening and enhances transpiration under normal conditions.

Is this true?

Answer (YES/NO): NO